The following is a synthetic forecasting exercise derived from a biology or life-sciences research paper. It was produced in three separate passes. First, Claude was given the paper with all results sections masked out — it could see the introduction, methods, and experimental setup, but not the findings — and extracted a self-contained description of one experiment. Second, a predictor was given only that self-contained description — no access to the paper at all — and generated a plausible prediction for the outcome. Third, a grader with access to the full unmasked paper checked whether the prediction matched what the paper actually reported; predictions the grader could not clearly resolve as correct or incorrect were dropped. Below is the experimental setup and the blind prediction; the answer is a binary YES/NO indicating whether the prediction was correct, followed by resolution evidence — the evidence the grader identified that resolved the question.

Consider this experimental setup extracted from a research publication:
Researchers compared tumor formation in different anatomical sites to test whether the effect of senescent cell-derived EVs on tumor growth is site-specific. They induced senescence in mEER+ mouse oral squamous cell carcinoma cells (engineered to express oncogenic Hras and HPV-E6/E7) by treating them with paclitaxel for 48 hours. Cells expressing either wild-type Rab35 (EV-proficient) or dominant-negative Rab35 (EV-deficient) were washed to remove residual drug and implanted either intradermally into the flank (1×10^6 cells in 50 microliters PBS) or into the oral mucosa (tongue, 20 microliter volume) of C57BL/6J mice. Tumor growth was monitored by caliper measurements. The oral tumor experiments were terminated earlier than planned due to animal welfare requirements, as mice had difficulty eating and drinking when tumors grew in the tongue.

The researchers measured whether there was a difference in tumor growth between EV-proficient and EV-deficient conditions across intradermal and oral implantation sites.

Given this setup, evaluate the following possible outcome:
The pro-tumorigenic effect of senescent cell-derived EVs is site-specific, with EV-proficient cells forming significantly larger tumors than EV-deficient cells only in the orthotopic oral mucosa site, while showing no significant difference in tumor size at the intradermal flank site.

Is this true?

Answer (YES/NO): NO